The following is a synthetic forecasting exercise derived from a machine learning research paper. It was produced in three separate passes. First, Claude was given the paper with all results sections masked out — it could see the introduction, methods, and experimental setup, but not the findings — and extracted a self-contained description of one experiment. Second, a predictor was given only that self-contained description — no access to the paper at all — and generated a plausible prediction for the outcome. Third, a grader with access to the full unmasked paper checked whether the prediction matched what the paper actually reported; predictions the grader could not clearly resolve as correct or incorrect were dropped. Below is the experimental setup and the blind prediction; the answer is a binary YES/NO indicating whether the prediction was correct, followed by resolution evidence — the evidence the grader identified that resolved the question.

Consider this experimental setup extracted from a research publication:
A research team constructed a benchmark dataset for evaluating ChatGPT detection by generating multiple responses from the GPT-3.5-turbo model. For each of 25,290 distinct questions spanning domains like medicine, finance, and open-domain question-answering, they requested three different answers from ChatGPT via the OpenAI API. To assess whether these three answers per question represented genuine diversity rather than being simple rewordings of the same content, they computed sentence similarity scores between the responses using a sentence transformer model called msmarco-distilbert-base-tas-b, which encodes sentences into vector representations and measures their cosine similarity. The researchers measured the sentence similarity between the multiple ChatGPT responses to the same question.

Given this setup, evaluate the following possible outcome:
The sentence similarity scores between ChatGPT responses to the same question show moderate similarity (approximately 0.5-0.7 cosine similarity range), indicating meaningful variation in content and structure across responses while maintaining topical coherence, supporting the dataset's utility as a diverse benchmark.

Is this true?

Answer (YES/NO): NO